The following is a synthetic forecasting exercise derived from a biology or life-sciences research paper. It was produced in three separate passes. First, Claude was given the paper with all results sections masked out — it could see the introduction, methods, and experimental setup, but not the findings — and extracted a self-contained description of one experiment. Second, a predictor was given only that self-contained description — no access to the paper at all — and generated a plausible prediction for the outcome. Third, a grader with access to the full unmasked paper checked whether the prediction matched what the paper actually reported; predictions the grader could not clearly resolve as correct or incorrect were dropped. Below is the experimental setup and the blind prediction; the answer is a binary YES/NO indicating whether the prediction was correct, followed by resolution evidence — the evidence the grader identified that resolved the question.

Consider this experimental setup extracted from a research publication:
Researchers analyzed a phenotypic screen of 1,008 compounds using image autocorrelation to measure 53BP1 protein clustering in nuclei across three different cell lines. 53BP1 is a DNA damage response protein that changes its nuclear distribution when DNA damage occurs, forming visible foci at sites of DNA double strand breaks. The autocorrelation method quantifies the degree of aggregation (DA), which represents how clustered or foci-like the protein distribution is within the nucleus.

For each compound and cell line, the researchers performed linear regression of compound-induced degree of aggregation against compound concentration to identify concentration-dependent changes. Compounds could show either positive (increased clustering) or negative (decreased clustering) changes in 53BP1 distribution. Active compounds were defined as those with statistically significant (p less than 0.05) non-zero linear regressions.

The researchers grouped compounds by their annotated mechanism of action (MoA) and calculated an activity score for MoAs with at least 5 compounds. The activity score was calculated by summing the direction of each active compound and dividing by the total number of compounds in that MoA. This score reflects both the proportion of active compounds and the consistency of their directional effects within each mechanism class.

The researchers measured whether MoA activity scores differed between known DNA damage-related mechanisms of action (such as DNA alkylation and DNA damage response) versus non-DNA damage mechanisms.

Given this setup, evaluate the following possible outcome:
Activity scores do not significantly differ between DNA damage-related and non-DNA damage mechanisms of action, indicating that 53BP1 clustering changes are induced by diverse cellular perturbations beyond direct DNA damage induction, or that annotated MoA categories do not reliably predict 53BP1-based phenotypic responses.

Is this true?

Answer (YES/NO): NO